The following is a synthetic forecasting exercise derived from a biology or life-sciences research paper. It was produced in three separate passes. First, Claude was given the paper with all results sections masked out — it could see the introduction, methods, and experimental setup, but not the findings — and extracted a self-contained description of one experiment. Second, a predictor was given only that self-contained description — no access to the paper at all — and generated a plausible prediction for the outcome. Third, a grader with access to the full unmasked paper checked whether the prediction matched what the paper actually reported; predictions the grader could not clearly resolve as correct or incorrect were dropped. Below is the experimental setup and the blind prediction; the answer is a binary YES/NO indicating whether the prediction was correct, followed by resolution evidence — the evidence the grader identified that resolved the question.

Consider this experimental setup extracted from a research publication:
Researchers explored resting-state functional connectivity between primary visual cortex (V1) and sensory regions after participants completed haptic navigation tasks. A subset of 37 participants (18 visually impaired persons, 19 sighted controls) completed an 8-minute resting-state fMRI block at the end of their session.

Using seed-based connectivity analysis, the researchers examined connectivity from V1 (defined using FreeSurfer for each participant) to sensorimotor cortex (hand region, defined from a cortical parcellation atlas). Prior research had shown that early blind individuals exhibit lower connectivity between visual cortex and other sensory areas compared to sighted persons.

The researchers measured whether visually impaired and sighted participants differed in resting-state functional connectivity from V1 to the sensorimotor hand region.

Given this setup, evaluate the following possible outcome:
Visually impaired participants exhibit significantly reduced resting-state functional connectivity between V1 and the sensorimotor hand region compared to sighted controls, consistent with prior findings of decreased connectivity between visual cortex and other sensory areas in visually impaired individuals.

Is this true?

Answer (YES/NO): NO